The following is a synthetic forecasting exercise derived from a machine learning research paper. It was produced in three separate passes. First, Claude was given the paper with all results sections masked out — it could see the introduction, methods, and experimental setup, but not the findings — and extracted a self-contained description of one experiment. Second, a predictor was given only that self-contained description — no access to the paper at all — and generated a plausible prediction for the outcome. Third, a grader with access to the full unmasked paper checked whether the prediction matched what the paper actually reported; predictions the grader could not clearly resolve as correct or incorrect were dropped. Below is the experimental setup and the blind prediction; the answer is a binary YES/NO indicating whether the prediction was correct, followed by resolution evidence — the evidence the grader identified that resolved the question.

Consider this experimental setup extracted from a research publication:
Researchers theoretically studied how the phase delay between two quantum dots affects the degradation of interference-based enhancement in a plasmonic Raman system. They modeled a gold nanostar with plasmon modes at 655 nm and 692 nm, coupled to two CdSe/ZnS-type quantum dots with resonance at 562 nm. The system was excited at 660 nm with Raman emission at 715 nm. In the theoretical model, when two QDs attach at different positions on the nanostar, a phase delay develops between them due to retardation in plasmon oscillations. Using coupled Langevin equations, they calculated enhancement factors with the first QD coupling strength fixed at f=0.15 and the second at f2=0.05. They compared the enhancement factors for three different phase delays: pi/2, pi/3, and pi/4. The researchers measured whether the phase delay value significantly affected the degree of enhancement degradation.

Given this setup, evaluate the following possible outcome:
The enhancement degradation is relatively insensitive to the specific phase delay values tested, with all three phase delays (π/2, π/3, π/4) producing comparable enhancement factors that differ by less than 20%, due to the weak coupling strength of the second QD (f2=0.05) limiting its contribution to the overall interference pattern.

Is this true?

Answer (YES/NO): YES